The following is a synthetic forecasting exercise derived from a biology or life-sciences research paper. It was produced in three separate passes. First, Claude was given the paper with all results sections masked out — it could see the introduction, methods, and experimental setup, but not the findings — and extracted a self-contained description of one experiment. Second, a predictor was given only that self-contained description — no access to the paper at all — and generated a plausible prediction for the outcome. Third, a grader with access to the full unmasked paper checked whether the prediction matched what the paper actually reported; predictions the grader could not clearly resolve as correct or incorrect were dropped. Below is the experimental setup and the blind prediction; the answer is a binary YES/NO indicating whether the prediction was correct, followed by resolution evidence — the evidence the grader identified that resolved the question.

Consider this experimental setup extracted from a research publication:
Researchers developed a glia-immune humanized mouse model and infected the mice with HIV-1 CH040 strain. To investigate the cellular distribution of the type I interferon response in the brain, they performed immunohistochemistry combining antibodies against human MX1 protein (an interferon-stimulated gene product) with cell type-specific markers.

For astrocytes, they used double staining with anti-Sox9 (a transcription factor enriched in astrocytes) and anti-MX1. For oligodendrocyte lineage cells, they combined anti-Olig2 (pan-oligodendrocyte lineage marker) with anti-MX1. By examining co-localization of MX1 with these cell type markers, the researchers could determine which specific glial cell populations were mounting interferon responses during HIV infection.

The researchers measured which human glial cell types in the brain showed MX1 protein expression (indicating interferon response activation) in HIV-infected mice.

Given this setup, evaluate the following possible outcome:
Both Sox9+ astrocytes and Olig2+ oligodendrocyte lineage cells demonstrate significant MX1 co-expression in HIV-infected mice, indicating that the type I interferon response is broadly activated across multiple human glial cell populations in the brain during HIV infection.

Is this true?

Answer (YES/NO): NO